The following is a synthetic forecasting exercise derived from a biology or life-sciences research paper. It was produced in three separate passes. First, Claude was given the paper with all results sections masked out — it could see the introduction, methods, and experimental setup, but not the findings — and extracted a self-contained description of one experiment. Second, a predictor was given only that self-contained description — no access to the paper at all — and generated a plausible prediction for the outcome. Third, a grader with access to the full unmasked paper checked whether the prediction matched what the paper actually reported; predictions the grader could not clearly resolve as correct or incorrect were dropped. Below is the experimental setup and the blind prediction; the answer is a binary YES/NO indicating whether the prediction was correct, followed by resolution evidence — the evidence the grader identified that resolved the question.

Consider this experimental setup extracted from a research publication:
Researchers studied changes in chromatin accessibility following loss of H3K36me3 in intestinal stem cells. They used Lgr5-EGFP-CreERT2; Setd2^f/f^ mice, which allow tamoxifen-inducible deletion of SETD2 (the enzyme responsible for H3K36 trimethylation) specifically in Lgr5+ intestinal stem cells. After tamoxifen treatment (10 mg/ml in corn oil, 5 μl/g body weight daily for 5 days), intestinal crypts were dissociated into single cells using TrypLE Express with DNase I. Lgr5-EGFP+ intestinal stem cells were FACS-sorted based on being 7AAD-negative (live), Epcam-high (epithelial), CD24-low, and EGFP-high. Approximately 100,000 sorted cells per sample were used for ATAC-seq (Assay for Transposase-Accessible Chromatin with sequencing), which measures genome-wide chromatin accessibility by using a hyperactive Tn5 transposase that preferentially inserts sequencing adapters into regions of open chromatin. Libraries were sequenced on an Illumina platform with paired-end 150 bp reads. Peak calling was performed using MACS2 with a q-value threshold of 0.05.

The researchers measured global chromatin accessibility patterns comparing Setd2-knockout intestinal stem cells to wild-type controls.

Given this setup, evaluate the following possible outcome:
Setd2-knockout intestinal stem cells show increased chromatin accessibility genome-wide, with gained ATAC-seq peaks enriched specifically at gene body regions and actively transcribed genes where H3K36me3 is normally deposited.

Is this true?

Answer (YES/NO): NO